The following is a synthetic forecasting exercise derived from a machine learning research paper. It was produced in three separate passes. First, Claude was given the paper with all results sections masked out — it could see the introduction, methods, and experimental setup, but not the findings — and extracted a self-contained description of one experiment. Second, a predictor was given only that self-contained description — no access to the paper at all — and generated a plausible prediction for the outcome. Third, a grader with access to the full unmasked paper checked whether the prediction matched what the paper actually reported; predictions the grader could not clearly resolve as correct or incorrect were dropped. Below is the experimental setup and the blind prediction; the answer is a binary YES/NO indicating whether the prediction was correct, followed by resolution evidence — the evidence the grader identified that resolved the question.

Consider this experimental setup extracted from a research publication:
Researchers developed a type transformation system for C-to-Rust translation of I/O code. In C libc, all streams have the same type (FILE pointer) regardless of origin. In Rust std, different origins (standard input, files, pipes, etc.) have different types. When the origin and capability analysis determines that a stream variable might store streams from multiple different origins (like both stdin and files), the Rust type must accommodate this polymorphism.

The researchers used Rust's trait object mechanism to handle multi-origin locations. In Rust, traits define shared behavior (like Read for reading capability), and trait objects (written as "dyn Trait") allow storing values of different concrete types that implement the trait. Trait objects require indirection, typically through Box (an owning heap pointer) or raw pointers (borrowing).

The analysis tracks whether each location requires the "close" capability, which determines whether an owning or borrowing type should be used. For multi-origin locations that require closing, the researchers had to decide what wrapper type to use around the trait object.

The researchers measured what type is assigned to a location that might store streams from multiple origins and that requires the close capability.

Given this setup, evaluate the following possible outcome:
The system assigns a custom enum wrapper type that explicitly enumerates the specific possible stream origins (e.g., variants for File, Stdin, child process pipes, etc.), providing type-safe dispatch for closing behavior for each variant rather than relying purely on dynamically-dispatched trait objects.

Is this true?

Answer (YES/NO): NO